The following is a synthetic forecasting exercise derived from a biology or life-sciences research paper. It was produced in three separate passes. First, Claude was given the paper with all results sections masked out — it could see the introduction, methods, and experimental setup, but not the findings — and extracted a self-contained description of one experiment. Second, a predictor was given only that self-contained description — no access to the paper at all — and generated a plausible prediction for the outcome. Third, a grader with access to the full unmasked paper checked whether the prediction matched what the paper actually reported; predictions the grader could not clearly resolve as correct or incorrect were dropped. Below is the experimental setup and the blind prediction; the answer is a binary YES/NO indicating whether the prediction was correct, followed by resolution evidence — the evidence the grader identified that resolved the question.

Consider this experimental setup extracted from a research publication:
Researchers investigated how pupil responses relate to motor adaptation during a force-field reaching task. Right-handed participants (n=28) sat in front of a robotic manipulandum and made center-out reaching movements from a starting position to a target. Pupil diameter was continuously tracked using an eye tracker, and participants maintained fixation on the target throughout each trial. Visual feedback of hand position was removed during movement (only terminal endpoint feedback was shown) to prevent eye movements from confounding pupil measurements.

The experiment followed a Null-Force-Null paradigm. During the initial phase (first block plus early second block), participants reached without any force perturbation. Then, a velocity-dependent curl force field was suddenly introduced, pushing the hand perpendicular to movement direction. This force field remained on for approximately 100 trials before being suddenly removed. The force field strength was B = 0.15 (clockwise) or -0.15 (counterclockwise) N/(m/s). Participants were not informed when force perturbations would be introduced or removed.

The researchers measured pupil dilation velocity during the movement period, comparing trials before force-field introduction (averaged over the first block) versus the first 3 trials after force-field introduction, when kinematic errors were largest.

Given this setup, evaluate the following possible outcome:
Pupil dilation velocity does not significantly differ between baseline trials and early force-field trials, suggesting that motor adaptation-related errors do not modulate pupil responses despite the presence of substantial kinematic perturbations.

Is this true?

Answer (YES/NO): NO